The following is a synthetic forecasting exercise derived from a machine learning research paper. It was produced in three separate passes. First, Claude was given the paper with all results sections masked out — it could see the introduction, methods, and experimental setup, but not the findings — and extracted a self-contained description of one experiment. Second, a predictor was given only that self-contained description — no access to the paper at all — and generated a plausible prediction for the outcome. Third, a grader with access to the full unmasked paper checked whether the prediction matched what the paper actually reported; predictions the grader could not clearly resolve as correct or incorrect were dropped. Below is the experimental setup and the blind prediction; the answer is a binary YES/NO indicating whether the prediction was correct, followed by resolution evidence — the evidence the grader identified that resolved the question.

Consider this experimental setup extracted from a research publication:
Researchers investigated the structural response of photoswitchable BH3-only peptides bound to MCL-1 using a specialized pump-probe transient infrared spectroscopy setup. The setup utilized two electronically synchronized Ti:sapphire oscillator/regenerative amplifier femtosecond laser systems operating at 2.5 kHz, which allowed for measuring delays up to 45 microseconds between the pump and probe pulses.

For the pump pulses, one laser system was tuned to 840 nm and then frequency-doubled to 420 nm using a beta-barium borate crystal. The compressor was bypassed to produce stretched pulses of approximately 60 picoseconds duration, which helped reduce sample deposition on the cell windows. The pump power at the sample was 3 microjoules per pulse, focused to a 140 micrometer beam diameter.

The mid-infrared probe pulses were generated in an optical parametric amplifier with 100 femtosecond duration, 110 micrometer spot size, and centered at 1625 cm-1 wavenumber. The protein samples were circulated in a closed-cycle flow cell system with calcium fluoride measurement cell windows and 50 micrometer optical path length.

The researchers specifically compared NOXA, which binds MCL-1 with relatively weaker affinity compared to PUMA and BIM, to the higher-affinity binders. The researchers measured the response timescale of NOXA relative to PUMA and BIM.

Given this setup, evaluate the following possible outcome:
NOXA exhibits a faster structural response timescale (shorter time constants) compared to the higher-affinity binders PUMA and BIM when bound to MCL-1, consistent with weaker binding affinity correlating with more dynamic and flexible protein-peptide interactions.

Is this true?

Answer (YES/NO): NO